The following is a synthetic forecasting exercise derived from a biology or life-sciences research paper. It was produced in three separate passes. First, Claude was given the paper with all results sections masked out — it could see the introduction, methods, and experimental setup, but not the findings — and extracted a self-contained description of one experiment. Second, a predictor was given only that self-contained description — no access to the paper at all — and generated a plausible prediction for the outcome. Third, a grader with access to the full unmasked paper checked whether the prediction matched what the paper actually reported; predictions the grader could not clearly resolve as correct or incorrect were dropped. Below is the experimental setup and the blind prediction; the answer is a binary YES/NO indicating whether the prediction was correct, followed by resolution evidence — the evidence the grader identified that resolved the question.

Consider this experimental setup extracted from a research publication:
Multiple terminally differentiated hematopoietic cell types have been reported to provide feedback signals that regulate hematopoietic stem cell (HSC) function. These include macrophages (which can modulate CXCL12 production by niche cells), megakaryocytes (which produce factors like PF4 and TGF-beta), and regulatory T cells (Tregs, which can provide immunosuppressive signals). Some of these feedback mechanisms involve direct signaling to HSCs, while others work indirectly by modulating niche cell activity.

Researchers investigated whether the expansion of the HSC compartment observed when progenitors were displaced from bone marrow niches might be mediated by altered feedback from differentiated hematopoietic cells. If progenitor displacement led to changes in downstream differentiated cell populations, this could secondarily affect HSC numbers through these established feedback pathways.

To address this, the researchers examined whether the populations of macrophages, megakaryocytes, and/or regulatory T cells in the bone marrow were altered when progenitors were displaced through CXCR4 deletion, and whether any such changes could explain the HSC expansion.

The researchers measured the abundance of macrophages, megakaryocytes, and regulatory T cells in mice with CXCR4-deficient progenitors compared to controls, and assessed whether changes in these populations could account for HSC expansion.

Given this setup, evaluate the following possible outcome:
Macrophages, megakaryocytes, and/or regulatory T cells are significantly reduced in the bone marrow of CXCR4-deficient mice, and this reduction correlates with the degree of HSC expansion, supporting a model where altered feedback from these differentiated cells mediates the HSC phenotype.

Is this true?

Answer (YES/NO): NO